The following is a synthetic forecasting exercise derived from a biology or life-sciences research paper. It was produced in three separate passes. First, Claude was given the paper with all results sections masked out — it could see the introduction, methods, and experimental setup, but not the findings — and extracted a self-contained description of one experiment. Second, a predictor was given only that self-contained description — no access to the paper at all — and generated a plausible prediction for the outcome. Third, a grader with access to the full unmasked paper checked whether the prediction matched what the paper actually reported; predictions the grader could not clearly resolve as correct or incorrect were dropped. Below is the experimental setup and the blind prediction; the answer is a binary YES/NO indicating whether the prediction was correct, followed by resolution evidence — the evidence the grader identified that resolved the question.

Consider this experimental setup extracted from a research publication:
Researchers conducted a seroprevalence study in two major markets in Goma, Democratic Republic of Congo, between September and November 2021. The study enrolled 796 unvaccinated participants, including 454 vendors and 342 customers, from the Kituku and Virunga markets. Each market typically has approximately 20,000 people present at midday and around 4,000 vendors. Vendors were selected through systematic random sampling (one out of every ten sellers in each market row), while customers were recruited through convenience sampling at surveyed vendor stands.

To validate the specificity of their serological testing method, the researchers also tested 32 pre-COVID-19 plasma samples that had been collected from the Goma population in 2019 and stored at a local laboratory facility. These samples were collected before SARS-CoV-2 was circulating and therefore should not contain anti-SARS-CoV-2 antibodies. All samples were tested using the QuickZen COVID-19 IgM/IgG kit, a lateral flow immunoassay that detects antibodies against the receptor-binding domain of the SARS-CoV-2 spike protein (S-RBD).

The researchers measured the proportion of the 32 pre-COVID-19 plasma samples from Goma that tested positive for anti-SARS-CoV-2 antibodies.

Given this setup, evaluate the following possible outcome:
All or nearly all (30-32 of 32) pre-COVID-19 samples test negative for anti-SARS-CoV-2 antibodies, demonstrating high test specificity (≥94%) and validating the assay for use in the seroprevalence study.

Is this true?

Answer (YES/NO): YES